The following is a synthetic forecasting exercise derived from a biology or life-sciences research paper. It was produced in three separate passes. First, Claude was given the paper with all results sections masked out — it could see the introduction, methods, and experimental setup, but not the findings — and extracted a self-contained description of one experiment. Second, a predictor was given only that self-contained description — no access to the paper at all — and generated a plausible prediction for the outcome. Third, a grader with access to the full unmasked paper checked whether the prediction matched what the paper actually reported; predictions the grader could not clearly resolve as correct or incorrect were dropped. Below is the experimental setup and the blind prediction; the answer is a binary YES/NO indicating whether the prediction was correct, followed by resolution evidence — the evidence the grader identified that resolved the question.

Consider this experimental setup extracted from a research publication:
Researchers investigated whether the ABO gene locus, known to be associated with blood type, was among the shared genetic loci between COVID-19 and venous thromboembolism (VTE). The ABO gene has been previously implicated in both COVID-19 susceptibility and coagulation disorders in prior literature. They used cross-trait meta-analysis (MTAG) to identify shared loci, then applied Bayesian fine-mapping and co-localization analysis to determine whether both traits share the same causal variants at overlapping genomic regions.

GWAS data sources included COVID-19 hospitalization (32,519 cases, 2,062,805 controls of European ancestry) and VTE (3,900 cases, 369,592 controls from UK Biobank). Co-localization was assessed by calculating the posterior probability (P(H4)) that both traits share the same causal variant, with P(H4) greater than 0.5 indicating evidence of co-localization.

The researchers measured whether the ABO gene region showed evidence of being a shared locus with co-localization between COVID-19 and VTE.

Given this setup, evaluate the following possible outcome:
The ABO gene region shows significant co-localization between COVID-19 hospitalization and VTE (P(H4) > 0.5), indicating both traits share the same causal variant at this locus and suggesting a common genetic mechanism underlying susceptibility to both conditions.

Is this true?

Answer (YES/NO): YES